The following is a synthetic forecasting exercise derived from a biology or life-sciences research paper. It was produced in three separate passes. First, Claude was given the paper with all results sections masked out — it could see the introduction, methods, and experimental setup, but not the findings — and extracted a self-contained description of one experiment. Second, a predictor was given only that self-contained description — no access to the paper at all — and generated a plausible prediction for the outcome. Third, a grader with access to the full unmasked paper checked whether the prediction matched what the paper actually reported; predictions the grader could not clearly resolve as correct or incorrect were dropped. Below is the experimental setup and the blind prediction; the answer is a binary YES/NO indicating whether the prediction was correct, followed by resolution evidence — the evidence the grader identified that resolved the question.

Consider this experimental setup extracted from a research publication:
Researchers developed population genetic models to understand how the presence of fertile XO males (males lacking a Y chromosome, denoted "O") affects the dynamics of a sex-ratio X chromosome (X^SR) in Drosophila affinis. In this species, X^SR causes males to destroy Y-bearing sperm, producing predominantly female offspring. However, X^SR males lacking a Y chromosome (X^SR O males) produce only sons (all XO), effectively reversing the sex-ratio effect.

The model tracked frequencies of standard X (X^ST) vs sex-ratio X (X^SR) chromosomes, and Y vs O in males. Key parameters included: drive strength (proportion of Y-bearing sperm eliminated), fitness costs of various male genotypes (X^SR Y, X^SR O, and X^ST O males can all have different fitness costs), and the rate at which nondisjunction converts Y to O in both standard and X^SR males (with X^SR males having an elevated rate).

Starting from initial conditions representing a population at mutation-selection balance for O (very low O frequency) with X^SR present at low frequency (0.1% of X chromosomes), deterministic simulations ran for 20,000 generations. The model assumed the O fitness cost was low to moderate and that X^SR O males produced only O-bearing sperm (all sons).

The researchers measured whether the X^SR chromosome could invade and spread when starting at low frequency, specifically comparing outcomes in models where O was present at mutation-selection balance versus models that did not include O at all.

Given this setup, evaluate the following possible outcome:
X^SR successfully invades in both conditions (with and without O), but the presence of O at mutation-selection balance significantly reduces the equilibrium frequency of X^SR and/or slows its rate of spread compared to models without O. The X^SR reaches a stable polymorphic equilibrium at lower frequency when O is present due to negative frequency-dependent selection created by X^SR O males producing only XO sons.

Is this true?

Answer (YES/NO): YES